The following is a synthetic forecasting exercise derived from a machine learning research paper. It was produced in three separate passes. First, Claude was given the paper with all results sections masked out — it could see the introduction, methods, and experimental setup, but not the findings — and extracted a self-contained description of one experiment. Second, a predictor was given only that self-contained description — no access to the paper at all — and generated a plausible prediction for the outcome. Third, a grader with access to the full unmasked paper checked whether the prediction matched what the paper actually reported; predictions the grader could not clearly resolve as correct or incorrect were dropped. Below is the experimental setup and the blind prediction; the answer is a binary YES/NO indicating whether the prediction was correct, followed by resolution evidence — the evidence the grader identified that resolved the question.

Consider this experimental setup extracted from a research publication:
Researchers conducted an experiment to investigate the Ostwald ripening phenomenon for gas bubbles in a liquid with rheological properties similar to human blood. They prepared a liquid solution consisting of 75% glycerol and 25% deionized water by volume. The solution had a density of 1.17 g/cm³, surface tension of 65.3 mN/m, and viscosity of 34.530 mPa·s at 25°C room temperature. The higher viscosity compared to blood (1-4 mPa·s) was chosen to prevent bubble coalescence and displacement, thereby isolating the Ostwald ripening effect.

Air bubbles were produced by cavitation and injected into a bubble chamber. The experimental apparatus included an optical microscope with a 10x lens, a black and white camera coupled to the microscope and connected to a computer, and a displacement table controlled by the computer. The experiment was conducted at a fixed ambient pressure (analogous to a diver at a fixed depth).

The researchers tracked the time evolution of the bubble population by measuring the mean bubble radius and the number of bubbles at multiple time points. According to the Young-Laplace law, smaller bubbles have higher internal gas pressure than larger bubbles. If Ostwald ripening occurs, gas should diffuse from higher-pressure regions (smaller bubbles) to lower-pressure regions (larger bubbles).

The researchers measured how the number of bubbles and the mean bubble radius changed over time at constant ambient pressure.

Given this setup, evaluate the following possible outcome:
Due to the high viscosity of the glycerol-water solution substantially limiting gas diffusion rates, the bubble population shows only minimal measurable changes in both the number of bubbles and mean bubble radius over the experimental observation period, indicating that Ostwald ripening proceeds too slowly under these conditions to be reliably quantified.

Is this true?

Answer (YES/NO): NO